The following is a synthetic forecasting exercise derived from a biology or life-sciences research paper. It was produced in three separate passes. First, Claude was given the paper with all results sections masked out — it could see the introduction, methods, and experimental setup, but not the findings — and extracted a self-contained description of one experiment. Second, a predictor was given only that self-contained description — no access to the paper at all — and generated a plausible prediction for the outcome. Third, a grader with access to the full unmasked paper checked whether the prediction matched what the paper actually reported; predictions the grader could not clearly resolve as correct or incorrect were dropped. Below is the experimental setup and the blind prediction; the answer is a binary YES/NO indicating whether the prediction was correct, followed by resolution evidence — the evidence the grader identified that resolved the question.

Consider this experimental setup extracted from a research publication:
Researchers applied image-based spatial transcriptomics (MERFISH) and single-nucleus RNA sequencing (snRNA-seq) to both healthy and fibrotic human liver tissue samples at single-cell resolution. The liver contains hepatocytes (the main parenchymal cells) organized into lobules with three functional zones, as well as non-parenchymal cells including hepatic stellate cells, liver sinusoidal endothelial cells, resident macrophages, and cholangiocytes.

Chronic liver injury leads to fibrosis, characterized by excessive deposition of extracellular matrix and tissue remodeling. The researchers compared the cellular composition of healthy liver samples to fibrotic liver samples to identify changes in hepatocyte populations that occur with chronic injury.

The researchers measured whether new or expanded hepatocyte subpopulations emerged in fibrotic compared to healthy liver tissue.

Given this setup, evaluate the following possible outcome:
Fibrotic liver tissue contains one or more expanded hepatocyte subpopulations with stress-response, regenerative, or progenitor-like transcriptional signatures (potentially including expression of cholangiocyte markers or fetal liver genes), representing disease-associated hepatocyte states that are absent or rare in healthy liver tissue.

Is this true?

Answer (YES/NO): NO